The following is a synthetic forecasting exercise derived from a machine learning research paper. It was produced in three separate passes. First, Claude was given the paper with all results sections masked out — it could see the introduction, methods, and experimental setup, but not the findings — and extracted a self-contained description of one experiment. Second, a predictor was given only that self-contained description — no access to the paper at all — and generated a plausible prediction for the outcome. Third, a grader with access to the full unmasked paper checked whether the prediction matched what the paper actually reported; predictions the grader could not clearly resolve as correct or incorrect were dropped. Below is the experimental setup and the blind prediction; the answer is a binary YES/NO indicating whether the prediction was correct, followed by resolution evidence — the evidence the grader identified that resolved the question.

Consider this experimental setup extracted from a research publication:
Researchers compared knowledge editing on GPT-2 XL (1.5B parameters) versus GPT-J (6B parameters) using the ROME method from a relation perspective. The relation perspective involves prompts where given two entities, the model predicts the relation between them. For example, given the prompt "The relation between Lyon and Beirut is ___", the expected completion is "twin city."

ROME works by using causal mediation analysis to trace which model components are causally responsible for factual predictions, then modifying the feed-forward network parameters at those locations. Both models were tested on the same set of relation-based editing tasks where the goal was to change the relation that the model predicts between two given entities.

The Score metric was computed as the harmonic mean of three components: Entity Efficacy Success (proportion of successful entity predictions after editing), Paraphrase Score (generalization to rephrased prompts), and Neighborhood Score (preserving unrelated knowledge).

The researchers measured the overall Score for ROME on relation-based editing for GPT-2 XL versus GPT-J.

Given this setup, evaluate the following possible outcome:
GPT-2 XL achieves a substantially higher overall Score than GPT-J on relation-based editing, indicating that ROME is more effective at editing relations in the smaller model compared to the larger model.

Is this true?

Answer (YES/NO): NO